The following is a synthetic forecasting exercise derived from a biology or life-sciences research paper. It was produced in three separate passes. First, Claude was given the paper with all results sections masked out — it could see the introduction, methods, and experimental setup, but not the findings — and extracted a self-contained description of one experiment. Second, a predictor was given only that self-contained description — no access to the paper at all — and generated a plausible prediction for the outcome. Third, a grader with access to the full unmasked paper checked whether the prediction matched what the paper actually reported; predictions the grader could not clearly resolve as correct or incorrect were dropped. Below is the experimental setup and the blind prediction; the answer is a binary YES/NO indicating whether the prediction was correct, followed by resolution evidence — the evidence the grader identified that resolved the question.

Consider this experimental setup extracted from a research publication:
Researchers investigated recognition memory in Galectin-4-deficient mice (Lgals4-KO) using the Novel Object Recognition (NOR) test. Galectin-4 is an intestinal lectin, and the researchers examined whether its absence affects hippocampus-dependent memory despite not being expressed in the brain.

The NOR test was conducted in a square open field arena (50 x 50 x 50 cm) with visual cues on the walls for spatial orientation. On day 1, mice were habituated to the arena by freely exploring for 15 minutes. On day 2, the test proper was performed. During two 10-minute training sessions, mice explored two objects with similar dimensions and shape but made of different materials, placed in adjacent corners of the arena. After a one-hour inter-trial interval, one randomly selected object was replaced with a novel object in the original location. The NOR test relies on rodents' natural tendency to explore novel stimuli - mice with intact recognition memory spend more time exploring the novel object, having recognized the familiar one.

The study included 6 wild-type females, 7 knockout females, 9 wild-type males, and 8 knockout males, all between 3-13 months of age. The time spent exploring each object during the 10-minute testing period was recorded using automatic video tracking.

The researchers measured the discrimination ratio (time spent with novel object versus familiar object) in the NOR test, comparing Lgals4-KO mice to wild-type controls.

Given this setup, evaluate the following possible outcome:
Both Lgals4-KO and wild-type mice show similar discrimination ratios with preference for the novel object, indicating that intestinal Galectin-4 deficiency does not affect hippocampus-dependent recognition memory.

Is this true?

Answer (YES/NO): NO